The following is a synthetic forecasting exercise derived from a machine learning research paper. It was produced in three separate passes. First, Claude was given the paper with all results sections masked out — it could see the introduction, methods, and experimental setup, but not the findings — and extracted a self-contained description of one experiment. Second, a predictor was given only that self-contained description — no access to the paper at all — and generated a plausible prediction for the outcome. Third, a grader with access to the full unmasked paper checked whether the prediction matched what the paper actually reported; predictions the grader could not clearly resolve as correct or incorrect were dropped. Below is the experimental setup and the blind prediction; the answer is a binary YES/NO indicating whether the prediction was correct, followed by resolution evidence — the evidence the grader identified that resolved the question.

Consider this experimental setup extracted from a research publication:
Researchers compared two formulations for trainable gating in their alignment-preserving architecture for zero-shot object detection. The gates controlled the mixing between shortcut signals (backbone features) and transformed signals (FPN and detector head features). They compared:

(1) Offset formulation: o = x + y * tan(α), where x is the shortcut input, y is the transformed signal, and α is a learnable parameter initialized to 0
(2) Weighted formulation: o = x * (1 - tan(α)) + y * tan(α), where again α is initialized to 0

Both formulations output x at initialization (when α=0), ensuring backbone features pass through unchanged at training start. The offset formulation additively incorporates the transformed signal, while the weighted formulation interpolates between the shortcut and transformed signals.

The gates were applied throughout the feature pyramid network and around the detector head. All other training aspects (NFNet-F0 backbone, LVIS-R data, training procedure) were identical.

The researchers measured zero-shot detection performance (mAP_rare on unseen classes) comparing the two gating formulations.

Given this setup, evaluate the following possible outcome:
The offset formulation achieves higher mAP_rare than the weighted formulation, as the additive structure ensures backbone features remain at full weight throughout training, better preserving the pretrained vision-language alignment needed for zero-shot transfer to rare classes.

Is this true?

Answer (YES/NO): NO